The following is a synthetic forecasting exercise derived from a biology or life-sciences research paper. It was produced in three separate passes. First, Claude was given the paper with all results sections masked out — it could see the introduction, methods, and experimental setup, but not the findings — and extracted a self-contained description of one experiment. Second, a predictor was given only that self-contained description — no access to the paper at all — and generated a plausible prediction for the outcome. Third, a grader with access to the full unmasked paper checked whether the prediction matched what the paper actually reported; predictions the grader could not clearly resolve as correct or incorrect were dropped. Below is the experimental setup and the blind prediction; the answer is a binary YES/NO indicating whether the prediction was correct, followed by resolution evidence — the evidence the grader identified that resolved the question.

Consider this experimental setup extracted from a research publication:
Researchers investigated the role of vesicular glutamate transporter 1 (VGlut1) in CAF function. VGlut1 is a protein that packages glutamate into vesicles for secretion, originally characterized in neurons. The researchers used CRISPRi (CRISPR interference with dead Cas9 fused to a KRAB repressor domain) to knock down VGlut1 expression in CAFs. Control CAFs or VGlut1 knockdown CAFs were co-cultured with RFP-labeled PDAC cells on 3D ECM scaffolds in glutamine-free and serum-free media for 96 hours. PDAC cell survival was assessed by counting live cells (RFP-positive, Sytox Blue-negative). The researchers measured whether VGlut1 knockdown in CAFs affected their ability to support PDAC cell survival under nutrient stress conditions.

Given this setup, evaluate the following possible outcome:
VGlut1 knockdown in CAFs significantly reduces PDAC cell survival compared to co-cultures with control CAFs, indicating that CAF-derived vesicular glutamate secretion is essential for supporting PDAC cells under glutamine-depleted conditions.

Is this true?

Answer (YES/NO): YES